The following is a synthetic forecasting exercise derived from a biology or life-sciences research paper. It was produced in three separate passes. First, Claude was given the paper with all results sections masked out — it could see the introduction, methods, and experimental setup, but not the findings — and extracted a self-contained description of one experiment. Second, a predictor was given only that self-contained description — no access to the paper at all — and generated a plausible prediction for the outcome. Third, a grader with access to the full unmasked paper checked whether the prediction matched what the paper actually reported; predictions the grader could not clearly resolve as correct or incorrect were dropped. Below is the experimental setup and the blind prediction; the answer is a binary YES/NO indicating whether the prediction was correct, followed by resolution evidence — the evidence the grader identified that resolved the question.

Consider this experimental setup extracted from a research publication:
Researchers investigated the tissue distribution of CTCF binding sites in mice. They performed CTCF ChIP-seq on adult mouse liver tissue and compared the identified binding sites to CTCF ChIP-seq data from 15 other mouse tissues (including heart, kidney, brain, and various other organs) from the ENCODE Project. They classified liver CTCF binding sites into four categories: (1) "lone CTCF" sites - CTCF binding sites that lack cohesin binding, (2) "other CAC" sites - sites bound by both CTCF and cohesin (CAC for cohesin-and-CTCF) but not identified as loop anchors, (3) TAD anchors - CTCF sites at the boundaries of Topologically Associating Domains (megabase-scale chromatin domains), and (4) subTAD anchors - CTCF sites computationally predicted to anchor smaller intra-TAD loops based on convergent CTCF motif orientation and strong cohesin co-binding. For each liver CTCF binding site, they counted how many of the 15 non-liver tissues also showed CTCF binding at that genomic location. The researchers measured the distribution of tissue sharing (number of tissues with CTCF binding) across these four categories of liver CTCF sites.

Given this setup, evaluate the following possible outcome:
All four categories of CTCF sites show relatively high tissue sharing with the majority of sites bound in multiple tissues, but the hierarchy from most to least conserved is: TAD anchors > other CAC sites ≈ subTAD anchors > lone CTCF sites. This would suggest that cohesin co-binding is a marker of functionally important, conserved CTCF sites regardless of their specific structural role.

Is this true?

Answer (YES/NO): NO